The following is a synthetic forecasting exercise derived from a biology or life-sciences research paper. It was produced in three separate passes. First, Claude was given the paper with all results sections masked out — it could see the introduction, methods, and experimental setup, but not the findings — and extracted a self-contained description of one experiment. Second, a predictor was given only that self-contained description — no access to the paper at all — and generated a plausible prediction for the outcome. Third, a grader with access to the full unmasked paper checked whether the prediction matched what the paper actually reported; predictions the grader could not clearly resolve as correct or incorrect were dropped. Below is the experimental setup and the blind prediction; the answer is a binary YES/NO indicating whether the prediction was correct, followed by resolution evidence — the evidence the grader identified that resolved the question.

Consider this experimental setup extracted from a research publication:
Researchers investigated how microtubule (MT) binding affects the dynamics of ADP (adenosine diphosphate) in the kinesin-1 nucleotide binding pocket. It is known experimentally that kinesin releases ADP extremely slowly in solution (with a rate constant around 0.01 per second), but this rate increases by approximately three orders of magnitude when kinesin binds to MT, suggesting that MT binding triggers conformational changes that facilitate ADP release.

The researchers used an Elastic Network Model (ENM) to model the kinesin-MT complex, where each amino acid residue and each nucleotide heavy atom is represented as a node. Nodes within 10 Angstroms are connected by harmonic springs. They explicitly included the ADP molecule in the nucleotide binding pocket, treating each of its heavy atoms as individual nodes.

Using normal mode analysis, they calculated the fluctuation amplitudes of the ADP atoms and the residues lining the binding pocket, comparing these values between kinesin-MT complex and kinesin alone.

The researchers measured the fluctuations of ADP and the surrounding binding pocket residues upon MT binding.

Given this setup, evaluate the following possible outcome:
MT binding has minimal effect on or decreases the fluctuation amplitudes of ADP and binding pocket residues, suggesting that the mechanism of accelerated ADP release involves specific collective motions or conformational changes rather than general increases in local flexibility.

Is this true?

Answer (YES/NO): NO